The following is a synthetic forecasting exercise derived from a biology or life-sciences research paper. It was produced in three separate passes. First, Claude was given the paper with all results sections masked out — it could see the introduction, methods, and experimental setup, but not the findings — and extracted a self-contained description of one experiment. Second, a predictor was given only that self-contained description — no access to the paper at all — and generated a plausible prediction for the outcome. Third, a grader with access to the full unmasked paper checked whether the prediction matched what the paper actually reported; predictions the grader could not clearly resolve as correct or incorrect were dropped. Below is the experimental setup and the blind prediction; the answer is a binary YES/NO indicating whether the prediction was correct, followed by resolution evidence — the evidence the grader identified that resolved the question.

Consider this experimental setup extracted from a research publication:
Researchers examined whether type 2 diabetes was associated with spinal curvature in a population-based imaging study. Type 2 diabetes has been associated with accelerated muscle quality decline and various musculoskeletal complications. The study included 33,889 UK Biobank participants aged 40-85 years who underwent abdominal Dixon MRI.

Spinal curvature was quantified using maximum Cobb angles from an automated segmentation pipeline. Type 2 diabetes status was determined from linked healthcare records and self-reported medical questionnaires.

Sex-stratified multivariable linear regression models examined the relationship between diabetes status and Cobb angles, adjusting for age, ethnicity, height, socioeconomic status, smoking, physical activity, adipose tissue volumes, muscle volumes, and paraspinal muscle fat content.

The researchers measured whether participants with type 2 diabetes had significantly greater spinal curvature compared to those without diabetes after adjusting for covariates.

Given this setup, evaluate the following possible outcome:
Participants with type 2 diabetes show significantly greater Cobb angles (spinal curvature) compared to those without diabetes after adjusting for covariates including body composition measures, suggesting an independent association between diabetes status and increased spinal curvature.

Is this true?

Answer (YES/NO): NO